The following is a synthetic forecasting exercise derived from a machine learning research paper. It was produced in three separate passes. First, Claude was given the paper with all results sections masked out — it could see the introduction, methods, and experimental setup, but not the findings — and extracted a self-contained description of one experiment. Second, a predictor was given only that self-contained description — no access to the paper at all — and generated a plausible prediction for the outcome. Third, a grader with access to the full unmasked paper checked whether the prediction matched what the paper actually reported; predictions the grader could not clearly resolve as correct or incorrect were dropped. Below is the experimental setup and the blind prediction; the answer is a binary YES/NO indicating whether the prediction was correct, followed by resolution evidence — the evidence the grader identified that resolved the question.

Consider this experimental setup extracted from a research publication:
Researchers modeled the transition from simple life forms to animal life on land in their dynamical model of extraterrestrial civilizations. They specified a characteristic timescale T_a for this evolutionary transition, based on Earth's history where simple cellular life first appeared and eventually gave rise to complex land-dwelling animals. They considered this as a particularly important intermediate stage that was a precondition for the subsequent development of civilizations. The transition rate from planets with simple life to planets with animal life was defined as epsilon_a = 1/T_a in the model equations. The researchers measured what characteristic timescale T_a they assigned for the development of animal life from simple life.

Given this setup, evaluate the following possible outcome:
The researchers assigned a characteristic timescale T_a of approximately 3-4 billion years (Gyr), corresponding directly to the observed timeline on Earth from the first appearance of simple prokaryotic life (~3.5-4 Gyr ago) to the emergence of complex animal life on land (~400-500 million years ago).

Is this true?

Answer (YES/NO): YES